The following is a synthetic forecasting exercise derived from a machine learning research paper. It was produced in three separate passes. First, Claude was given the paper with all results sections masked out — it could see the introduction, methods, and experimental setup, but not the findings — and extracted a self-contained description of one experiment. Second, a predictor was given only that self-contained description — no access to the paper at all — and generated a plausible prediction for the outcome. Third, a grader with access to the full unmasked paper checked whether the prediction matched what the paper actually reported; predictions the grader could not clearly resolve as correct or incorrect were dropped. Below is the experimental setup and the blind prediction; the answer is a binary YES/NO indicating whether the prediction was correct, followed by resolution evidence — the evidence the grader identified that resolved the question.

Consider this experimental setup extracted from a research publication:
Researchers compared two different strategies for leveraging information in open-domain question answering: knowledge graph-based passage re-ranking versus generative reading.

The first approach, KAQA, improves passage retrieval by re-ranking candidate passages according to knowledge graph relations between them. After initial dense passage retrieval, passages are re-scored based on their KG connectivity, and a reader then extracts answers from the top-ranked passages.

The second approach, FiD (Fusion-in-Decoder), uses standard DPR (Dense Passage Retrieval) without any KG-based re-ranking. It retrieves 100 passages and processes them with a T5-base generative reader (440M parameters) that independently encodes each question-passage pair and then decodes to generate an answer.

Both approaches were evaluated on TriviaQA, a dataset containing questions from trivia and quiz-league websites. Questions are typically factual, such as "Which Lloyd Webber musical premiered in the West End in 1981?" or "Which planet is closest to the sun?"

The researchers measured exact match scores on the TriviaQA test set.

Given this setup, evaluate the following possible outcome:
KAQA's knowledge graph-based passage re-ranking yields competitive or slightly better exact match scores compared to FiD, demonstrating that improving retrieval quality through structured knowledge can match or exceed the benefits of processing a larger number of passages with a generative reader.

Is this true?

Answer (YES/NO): NO